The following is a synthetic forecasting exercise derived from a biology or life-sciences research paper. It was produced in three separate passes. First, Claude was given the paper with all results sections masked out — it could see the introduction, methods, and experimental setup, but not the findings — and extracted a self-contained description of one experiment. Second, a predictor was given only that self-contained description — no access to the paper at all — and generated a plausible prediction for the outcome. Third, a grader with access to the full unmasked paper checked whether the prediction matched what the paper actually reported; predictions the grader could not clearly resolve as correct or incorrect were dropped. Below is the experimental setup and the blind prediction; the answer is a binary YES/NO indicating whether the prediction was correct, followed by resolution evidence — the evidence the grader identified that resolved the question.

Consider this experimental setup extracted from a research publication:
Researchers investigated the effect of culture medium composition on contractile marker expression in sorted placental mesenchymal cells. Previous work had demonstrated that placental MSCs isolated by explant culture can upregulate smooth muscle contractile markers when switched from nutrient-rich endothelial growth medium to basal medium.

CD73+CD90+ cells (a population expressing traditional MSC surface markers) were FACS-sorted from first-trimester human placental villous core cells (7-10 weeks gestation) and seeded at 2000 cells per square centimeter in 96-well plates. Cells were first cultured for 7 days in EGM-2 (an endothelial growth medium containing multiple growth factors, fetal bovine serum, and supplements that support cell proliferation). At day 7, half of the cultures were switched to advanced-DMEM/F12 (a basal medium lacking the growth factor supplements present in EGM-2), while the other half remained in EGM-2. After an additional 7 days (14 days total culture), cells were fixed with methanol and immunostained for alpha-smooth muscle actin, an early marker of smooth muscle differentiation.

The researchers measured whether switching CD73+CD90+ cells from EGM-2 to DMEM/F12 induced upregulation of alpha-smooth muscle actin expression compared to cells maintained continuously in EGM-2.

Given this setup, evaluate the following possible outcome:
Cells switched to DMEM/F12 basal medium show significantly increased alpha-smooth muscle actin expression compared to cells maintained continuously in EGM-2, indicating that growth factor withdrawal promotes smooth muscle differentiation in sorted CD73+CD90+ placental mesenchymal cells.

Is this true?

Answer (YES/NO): YES